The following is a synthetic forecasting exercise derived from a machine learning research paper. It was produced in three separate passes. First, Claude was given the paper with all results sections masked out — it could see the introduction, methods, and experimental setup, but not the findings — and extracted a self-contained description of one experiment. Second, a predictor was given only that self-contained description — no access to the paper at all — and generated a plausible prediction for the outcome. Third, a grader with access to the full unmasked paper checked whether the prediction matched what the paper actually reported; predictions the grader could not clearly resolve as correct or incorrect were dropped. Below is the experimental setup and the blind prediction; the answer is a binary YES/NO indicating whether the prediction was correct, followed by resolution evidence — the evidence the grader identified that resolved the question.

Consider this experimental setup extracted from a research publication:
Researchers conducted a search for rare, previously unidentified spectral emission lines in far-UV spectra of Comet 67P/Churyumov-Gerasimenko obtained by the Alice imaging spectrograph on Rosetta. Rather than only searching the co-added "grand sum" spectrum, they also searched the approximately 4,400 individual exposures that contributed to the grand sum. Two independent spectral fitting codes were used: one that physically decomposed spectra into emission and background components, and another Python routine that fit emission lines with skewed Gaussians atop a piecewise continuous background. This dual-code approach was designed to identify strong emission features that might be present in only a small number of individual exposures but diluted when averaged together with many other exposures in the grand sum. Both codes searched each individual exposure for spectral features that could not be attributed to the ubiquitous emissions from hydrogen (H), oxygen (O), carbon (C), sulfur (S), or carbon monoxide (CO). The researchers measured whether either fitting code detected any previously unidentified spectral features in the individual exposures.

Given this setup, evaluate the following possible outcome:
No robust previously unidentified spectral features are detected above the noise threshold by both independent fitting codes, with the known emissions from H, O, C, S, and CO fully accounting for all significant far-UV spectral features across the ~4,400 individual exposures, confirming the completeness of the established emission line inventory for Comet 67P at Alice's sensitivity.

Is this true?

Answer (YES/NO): YES